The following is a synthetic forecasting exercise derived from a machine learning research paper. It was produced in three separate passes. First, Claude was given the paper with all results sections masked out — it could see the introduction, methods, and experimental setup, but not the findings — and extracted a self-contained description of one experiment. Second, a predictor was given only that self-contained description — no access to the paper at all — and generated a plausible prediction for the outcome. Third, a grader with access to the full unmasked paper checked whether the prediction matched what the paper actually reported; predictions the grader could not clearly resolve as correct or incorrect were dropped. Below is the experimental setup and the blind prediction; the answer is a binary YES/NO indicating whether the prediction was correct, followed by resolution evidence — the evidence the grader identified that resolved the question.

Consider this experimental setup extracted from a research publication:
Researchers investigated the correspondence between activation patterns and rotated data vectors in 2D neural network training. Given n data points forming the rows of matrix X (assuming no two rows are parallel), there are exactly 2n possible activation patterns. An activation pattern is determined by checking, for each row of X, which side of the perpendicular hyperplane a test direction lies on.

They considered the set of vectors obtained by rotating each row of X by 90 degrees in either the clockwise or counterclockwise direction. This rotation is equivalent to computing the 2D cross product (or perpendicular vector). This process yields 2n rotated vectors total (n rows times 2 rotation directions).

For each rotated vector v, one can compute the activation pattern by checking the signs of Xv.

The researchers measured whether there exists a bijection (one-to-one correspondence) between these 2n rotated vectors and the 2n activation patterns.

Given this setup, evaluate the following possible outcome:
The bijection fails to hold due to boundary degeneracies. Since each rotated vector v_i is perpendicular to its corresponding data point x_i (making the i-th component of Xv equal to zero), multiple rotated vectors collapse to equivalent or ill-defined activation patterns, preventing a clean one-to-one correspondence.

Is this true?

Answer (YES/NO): NO